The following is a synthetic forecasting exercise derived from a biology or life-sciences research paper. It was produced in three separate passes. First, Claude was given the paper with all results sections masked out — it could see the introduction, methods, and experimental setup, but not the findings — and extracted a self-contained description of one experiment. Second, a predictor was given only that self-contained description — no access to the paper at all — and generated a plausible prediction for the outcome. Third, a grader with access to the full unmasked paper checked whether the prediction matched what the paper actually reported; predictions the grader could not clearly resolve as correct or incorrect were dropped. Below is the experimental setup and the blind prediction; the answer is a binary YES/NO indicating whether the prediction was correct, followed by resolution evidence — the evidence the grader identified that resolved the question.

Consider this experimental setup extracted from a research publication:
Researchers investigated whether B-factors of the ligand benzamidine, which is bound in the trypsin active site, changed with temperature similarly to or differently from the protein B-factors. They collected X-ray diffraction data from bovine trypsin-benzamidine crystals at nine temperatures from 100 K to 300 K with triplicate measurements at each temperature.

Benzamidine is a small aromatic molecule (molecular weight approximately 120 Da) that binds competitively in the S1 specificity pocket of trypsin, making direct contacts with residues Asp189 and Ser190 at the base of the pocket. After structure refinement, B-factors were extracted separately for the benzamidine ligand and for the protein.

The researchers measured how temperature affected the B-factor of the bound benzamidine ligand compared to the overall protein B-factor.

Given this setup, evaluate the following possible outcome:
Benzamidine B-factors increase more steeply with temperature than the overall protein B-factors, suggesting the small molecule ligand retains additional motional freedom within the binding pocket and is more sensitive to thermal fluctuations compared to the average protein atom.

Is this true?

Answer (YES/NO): NO